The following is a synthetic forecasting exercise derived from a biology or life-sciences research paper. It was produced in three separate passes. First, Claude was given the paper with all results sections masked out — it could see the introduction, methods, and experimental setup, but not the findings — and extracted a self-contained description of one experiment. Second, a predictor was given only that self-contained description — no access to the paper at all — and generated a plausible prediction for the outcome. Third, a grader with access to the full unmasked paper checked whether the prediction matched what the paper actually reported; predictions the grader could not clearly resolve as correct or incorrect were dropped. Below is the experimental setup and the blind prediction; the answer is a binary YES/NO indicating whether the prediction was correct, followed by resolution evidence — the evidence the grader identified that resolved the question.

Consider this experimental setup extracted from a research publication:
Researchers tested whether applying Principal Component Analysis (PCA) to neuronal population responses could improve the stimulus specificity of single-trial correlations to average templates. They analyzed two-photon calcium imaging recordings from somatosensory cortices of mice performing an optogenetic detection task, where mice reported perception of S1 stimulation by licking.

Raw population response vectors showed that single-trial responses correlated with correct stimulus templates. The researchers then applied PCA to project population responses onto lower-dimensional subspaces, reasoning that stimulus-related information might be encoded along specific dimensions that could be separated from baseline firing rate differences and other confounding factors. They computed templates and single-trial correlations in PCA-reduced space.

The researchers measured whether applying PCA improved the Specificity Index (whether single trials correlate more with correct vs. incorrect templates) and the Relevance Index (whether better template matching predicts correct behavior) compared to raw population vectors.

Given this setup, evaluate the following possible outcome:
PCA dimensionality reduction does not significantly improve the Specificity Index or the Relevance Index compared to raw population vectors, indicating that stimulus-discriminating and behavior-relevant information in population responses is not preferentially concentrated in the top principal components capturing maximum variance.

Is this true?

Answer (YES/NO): YES